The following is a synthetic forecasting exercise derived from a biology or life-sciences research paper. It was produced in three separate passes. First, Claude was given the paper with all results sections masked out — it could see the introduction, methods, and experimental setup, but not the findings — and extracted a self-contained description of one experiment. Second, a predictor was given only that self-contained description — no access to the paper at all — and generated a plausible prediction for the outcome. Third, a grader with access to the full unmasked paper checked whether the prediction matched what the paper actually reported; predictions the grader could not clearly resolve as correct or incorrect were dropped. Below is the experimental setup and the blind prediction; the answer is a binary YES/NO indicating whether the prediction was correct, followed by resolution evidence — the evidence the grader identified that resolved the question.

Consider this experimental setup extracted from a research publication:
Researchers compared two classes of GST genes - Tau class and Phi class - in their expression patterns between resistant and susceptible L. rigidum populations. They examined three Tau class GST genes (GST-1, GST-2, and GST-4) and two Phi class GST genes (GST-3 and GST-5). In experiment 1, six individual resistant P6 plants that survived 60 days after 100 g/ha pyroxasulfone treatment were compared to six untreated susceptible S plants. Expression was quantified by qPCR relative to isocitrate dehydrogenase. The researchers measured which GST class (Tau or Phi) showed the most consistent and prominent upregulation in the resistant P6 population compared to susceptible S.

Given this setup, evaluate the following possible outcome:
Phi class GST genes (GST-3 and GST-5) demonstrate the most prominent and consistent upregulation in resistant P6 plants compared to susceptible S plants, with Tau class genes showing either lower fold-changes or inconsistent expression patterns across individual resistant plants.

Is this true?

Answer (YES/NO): NO